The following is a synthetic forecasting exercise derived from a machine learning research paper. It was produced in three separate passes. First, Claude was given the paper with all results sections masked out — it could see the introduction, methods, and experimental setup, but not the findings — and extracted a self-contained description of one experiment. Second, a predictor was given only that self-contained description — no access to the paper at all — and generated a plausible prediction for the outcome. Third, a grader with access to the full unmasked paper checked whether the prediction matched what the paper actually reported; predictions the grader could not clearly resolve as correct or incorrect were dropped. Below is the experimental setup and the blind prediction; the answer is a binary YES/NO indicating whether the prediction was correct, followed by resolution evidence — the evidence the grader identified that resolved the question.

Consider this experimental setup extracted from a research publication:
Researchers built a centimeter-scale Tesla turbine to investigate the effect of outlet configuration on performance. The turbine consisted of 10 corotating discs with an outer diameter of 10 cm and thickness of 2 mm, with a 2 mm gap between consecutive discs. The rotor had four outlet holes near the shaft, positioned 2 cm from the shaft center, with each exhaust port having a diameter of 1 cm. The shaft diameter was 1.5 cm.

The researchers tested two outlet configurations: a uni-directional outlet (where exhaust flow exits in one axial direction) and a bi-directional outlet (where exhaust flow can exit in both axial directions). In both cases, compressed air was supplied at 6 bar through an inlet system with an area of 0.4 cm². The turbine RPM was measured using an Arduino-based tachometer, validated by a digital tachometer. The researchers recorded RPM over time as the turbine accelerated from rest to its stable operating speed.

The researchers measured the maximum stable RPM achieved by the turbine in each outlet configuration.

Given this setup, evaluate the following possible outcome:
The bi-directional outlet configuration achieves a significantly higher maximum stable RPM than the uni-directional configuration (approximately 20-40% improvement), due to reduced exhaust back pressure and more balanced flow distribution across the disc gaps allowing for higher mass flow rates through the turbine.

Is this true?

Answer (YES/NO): NO